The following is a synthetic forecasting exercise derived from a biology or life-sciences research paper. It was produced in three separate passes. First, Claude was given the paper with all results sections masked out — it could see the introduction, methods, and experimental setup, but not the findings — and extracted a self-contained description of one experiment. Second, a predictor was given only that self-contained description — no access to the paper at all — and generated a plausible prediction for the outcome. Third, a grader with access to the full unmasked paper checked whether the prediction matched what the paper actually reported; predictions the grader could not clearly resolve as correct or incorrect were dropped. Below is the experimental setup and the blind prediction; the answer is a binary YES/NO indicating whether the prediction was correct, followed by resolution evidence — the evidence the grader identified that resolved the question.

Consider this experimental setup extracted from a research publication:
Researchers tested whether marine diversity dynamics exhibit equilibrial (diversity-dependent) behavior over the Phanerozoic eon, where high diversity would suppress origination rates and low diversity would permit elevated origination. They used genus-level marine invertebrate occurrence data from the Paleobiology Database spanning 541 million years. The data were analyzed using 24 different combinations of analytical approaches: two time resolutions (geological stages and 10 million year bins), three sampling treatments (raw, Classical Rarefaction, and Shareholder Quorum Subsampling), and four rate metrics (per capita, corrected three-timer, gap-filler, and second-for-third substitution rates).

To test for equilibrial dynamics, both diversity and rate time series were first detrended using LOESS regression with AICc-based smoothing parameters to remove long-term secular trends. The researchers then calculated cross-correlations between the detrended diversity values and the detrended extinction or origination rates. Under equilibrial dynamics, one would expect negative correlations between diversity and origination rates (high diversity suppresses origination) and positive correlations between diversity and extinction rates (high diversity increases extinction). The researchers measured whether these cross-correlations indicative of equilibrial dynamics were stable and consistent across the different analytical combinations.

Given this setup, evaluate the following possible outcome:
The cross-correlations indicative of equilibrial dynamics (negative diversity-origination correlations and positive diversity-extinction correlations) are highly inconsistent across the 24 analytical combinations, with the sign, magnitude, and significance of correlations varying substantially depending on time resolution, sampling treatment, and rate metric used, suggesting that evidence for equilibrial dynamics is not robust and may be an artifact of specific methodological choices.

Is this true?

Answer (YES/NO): YES